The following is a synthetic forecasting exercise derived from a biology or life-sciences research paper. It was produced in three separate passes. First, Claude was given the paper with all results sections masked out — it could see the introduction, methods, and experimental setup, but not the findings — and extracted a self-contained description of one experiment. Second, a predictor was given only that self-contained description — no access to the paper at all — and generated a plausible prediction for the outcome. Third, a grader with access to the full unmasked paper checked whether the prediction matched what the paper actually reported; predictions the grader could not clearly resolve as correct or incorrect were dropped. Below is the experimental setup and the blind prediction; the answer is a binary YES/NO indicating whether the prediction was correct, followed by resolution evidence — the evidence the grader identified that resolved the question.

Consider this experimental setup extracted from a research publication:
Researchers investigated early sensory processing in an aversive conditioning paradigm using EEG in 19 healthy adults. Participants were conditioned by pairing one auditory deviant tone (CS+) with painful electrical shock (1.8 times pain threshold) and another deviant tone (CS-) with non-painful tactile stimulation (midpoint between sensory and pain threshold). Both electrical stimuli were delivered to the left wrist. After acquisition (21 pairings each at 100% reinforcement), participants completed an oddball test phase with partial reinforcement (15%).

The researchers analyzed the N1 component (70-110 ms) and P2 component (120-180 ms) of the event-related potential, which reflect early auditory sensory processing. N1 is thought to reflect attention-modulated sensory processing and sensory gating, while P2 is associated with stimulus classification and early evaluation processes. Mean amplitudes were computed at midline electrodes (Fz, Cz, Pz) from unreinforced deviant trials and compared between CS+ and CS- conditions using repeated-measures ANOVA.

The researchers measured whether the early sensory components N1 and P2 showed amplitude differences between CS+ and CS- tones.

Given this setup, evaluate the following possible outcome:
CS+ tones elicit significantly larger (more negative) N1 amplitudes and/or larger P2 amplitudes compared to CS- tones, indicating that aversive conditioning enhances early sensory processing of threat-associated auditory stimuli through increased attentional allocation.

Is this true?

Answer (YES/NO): NO